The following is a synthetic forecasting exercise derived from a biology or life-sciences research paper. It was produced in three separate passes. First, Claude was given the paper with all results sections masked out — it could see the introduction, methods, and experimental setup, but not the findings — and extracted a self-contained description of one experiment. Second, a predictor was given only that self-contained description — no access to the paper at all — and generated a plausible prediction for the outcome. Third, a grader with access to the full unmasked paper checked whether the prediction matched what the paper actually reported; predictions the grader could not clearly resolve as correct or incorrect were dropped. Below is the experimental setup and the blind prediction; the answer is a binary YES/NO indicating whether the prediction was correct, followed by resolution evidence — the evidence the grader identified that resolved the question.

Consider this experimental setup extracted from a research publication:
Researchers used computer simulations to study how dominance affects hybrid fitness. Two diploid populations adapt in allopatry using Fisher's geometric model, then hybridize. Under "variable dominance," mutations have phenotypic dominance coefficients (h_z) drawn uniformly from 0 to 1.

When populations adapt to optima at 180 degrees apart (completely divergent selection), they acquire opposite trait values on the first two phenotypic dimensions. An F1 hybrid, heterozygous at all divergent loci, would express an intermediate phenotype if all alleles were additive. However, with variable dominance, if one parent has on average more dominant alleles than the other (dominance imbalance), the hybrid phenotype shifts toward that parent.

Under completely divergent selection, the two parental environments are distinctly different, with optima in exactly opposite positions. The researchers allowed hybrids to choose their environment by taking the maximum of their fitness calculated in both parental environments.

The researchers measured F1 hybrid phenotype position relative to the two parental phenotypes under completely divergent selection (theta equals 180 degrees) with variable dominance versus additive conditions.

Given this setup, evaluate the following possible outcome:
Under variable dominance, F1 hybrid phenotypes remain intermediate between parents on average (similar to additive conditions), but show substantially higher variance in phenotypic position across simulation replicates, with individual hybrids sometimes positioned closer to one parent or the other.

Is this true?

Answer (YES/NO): NO